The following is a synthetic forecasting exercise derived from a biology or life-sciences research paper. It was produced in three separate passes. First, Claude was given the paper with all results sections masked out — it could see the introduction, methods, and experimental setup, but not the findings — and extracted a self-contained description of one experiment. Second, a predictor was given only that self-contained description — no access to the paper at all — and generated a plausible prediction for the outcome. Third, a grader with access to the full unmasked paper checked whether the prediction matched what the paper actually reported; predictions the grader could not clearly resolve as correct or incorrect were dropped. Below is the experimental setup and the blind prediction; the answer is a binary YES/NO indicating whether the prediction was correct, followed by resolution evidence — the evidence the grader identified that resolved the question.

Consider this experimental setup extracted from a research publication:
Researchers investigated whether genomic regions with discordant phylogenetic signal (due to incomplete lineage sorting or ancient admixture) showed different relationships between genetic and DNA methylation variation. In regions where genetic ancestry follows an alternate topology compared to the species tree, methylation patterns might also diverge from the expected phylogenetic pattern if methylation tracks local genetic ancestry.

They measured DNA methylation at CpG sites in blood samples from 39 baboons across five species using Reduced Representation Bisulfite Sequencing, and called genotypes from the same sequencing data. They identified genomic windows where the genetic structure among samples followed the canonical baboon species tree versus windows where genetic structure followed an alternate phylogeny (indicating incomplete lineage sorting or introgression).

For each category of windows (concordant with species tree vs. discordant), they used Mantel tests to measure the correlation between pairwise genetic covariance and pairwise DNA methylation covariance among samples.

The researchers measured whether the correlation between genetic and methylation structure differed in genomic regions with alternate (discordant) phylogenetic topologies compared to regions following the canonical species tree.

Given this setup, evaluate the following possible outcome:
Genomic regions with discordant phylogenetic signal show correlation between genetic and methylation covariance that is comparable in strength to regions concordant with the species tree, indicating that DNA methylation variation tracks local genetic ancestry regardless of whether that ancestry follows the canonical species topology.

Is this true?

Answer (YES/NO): NO